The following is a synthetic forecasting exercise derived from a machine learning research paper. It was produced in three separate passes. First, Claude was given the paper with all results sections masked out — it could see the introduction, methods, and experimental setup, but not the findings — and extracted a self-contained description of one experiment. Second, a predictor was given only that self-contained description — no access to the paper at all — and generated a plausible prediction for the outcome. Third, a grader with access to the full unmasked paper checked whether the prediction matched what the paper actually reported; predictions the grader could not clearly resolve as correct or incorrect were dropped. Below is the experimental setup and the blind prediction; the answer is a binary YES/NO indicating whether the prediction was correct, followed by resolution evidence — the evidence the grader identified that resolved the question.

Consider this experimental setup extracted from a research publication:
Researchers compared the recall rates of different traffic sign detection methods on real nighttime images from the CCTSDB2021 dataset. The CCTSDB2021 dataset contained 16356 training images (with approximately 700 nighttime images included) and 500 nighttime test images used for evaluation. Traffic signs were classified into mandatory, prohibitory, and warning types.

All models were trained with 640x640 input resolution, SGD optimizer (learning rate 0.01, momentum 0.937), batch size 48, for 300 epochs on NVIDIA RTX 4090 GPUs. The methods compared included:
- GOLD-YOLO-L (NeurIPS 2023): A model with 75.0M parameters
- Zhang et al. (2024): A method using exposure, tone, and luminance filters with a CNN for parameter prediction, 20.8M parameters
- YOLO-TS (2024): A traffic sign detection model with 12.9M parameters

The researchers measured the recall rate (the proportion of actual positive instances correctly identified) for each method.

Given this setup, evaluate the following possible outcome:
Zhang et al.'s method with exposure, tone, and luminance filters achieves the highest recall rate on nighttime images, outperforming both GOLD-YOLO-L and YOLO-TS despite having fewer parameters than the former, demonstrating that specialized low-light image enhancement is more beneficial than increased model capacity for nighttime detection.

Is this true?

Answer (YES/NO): NO